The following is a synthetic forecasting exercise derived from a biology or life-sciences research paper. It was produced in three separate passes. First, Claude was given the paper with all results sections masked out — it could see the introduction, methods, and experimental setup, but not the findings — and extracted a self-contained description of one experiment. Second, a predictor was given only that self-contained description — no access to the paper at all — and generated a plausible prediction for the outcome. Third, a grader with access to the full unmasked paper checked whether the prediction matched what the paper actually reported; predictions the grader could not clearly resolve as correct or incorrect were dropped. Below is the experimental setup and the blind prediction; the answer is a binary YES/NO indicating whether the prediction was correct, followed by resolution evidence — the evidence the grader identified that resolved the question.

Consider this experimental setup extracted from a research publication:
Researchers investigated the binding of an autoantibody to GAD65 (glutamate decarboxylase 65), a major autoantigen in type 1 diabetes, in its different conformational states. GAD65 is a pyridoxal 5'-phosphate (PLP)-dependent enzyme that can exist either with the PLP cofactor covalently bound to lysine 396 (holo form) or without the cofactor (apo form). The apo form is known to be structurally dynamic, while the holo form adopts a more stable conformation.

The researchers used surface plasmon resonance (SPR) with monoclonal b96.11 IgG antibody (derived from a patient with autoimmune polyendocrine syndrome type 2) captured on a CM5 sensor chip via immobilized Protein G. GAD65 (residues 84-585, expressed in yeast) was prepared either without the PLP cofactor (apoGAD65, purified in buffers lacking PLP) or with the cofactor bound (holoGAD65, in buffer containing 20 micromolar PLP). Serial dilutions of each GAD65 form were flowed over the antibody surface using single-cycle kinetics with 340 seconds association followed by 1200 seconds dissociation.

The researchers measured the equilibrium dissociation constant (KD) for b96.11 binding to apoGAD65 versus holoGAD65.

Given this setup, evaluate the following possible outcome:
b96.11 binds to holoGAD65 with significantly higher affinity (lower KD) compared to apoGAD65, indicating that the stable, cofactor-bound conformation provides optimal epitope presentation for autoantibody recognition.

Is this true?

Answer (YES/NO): YES